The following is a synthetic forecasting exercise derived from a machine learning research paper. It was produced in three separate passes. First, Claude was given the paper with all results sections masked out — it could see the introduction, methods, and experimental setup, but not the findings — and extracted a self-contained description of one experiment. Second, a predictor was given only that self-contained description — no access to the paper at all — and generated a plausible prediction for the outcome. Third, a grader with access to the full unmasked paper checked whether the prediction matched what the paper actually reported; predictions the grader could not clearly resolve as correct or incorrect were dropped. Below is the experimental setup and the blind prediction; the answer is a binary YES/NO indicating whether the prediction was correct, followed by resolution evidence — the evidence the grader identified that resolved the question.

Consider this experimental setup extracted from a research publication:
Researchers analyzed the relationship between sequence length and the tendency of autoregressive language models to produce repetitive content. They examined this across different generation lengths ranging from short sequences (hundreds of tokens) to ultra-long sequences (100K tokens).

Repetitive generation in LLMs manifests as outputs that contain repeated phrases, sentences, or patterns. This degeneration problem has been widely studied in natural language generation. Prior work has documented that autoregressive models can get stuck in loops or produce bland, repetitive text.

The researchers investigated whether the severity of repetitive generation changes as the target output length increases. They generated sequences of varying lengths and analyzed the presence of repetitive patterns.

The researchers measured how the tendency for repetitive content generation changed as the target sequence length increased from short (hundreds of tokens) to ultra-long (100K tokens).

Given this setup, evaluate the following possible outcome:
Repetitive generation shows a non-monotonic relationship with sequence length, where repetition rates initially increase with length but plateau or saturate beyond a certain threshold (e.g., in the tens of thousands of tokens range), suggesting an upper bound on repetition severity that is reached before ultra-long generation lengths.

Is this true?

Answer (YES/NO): NO